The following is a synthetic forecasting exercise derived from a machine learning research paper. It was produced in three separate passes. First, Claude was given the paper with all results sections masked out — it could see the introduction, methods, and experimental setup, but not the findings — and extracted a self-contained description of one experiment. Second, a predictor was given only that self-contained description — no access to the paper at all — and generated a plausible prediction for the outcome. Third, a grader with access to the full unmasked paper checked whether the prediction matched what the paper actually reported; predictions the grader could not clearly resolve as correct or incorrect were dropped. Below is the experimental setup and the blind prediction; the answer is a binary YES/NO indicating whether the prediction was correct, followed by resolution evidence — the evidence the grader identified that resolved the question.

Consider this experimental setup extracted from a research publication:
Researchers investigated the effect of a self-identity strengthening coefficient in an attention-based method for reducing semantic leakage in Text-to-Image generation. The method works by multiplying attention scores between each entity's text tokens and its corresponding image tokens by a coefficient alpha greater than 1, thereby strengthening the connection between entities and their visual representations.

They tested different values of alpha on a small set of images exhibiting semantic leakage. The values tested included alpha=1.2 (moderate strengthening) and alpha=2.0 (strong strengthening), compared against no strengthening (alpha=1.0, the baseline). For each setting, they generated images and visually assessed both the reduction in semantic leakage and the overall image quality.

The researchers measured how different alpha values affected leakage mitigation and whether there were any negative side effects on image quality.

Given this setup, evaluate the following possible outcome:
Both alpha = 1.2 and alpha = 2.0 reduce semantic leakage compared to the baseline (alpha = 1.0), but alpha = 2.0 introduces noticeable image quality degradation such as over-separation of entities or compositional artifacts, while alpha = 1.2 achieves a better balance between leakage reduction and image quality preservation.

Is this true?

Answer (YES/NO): YES